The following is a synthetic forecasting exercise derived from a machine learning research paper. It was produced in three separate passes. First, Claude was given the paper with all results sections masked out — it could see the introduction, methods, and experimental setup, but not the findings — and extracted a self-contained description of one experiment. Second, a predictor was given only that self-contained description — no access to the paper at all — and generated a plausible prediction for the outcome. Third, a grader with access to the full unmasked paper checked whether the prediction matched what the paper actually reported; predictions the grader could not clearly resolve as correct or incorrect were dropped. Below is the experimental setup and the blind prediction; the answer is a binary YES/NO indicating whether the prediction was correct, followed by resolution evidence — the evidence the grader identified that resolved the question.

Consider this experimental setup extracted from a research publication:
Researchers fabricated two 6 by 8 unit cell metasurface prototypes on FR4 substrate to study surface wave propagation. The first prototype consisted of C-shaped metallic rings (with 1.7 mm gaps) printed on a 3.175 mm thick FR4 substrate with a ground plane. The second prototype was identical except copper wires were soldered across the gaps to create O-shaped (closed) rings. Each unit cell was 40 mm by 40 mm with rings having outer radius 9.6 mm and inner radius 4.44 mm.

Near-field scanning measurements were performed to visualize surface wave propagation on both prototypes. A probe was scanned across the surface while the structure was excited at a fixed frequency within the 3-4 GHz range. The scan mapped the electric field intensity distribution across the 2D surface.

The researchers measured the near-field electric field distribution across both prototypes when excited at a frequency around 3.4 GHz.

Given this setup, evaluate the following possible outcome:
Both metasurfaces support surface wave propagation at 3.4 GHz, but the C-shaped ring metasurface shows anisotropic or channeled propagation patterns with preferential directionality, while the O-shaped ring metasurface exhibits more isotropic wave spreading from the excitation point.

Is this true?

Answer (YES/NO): NO